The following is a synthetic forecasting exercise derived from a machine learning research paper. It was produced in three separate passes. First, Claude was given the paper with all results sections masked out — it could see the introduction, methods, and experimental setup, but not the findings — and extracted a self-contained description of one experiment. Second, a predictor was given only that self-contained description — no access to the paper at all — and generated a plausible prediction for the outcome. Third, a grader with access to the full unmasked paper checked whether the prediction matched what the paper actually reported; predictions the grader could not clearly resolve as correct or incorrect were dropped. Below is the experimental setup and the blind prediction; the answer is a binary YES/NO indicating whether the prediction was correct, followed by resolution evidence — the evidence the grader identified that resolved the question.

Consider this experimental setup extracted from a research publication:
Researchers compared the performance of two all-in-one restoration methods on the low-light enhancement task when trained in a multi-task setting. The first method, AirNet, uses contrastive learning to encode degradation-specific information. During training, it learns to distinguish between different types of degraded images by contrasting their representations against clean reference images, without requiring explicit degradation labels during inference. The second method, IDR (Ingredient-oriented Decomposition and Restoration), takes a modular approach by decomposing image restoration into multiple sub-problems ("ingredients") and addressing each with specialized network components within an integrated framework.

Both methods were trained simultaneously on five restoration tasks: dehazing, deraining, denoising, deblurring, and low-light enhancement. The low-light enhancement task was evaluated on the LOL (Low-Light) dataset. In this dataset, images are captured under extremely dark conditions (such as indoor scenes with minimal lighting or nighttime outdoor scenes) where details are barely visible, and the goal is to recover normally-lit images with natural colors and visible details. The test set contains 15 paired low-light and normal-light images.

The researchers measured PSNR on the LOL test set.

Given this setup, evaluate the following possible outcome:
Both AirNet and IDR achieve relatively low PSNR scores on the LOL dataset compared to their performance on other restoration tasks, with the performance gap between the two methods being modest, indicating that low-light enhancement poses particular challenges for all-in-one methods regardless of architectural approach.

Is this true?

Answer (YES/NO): NO